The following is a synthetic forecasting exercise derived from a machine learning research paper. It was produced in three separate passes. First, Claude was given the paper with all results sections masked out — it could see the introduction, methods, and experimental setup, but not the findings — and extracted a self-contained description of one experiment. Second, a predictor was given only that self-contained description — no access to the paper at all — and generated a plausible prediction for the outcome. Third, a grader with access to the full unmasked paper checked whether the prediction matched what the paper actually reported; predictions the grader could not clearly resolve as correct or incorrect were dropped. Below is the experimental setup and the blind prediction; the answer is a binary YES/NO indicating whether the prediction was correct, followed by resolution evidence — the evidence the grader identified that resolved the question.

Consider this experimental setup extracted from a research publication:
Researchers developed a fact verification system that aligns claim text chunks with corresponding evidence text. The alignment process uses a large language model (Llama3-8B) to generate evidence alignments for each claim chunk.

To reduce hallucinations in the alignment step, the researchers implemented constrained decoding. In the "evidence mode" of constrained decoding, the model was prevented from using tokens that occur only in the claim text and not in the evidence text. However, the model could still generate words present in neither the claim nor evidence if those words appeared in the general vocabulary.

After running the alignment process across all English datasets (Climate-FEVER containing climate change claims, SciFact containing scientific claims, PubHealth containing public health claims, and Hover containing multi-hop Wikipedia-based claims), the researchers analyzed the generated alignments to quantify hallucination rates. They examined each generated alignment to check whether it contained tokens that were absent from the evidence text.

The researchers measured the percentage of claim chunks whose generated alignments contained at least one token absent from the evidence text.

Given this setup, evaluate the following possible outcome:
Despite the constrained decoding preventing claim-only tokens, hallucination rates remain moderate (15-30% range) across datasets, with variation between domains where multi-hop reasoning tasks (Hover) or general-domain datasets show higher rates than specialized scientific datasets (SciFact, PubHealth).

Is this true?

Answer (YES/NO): NO